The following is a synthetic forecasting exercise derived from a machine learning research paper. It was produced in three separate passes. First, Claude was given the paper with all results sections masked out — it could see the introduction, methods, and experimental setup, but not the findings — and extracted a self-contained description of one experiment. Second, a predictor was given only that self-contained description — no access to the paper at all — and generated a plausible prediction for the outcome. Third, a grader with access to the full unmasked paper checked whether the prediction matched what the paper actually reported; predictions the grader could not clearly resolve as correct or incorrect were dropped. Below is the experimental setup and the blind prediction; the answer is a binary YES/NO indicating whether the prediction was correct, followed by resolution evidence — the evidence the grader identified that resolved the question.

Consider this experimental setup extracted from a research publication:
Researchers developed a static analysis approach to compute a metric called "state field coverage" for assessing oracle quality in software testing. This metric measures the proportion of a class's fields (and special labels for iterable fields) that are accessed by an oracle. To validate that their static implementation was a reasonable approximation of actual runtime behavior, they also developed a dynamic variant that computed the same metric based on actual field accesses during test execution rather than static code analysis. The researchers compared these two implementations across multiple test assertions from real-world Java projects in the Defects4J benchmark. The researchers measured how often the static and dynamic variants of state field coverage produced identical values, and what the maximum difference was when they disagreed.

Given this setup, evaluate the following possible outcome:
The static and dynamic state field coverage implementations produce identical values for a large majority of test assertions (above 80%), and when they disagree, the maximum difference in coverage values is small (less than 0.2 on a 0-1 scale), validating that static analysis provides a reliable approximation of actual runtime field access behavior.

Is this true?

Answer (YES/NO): NO